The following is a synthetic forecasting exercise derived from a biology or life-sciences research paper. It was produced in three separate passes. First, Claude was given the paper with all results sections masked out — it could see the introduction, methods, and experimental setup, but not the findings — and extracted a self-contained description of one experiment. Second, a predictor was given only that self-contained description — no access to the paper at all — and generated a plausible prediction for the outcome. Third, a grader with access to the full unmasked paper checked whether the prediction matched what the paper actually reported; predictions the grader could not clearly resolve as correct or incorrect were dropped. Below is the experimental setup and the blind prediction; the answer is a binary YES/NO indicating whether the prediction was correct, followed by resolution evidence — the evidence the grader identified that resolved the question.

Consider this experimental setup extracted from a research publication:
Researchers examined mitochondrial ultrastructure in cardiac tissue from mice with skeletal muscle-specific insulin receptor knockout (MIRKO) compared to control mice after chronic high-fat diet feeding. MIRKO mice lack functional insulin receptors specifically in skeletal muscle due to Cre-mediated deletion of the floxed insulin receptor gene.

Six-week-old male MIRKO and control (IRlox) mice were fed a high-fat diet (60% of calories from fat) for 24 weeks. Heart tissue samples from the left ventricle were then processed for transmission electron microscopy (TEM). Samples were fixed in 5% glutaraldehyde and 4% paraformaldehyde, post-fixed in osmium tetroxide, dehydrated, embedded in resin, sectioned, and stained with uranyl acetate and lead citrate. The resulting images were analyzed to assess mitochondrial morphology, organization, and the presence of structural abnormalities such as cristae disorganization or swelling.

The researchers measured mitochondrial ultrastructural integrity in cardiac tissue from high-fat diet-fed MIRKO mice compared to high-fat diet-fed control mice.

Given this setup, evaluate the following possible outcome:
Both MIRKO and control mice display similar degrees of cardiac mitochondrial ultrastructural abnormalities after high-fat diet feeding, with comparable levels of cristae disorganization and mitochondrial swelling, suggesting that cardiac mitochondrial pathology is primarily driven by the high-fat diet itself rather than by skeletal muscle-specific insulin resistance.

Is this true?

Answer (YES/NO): NO